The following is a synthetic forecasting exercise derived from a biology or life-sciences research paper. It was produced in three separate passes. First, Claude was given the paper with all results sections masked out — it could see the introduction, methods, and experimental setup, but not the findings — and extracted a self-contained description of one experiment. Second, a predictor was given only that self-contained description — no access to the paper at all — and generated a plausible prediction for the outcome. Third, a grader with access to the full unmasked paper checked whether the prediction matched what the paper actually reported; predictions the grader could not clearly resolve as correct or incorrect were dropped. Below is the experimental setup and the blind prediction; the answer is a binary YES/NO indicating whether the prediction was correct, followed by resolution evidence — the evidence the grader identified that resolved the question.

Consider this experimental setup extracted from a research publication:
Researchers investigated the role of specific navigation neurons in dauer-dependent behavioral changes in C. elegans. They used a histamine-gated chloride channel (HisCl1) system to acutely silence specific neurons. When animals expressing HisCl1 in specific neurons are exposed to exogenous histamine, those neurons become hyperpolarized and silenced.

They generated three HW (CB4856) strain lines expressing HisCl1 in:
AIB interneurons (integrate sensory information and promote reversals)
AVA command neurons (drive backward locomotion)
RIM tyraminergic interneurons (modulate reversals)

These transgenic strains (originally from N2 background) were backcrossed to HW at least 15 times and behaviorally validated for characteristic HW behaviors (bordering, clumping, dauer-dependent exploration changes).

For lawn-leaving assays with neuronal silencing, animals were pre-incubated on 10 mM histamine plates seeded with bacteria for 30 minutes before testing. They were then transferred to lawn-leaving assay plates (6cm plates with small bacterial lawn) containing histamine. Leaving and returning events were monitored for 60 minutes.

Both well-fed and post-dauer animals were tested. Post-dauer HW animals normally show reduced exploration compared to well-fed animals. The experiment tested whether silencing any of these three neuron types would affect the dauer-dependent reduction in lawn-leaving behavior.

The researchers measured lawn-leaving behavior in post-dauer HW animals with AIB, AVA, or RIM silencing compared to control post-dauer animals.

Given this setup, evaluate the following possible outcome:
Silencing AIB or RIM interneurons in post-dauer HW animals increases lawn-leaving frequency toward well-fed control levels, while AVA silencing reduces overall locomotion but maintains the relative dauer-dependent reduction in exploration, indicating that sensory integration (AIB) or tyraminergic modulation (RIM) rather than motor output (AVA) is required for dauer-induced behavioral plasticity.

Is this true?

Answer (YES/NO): NO